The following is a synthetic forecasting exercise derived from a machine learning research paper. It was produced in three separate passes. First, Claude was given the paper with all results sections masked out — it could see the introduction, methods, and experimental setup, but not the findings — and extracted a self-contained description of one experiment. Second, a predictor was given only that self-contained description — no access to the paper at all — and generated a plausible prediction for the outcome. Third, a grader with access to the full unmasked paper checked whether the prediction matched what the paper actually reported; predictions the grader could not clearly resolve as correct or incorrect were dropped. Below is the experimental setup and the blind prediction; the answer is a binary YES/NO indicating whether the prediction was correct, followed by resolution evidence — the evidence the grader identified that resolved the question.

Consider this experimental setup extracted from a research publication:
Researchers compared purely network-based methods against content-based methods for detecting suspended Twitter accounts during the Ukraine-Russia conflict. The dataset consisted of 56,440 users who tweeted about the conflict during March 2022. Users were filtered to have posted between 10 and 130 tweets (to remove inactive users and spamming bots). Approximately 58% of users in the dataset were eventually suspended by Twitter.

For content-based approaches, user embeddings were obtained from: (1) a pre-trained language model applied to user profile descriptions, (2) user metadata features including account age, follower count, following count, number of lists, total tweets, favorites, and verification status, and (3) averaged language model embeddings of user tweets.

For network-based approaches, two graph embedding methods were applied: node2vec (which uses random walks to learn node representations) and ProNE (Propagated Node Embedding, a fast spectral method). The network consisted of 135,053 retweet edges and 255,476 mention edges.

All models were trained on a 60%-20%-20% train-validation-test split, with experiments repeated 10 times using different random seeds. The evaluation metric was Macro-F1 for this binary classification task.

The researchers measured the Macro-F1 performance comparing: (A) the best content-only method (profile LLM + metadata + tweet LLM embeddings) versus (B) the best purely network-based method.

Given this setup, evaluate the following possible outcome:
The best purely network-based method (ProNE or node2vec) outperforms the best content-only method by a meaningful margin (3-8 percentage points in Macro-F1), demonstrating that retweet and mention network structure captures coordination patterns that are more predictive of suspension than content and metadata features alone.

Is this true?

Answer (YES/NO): NO